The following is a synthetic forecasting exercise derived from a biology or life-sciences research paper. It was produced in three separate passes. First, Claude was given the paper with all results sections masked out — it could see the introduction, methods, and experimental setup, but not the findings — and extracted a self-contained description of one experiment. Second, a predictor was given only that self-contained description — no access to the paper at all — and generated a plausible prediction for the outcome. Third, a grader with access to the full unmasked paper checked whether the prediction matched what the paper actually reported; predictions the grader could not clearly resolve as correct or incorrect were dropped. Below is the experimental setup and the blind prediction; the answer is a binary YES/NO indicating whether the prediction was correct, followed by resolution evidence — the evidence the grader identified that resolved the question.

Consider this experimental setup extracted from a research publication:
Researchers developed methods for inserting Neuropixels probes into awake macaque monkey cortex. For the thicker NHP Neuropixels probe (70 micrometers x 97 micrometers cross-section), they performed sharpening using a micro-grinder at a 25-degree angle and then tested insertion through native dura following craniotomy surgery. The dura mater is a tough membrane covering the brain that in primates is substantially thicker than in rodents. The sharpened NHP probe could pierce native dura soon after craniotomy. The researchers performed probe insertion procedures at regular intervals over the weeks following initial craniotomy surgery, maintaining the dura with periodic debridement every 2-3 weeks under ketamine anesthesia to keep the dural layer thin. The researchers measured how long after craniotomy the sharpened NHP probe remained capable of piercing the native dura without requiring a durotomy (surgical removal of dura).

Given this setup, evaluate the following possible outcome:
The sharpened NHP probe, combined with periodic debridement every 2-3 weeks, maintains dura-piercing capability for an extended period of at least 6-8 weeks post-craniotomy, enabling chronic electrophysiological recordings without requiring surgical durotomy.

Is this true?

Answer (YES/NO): NO